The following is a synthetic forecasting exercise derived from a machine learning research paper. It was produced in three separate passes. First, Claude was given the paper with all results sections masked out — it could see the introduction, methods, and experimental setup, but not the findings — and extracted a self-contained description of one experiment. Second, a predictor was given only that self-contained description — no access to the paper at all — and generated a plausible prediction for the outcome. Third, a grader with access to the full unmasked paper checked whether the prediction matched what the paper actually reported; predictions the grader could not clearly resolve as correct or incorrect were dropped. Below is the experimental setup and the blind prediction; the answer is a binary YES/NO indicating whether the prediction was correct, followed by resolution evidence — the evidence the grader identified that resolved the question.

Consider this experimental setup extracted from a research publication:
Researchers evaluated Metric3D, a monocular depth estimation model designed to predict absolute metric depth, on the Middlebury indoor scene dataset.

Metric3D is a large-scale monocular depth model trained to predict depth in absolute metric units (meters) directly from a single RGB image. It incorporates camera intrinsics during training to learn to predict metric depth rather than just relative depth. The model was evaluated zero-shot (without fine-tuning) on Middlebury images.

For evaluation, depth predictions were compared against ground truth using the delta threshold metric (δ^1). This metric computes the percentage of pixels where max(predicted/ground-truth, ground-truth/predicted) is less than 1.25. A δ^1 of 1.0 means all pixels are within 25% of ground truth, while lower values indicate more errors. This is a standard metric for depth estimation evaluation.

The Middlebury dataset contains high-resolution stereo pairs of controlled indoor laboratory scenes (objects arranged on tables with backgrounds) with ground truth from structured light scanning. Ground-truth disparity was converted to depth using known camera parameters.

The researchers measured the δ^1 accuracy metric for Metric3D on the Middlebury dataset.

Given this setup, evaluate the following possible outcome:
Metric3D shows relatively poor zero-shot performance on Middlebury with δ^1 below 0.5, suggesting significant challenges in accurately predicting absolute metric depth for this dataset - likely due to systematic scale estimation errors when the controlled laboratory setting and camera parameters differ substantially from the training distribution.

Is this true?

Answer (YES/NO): YES